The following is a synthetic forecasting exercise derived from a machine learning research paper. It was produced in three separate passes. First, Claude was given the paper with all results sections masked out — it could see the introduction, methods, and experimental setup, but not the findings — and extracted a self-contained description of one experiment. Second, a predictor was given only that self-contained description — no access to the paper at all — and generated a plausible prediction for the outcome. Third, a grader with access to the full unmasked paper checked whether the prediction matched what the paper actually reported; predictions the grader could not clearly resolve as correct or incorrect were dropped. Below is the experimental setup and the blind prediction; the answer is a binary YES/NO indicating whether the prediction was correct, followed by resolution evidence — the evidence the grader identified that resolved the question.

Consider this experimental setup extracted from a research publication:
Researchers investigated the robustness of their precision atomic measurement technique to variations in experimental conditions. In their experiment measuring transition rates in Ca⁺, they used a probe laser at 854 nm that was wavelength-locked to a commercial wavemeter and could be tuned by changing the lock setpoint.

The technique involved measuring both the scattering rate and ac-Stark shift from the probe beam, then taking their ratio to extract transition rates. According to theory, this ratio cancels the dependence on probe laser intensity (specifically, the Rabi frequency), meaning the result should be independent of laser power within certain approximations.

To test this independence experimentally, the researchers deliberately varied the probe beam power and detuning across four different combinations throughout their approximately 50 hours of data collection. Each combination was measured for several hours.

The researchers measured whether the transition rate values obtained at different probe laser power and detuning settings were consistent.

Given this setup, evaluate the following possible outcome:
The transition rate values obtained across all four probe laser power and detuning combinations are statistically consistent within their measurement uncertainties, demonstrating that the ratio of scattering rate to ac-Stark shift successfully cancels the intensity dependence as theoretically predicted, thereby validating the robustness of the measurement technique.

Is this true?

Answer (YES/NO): YES